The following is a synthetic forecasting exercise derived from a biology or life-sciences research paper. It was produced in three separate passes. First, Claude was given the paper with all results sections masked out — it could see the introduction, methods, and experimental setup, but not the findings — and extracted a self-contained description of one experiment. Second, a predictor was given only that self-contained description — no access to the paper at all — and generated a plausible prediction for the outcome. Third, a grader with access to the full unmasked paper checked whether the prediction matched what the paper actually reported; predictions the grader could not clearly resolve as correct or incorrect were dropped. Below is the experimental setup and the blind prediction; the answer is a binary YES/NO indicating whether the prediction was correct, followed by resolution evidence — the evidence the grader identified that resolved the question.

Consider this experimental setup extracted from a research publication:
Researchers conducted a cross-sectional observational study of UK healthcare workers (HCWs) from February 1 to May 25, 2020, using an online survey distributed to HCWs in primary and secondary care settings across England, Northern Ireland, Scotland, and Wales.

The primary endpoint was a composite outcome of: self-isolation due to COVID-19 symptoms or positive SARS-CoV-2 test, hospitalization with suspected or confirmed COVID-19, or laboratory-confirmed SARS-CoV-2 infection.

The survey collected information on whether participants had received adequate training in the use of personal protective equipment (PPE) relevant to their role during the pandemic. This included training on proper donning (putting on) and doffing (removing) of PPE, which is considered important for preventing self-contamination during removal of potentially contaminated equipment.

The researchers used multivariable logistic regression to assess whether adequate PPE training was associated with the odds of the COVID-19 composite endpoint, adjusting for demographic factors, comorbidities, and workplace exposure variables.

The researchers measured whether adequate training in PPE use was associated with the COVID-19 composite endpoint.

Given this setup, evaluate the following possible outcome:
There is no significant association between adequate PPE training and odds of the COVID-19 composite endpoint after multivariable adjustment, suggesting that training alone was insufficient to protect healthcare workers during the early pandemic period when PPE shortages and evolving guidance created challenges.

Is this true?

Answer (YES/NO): NO